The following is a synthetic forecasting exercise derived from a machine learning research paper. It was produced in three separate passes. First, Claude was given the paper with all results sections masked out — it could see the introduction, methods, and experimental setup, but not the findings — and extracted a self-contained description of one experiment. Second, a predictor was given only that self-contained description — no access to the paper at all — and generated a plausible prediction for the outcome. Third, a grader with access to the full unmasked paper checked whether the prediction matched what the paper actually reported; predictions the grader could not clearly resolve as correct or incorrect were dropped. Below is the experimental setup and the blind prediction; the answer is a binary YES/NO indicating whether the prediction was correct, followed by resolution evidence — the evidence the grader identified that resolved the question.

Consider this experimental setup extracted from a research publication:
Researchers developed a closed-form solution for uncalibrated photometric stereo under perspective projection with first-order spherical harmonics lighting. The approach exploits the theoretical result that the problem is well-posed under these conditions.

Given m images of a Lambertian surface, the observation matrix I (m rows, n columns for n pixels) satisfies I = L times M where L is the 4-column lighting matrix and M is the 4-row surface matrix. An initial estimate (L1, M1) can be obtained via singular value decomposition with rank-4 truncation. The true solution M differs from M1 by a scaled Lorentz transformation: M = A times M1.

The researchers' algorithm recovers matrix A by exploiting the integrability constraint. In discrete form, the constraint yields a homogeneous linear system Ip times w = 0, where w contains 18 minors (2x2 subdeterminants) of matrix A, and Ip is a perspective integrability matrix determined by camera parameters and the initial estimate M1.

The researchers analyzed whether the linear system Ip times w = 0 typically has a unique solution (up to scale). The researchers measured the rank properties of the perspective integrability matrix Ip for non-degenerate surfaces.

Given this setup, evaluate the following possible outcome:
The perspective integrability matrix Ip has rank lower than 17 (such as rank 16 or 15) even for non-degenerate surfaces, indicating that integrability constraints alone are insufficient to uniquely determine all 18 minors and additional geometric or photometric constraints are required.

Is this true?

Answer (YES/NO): NO